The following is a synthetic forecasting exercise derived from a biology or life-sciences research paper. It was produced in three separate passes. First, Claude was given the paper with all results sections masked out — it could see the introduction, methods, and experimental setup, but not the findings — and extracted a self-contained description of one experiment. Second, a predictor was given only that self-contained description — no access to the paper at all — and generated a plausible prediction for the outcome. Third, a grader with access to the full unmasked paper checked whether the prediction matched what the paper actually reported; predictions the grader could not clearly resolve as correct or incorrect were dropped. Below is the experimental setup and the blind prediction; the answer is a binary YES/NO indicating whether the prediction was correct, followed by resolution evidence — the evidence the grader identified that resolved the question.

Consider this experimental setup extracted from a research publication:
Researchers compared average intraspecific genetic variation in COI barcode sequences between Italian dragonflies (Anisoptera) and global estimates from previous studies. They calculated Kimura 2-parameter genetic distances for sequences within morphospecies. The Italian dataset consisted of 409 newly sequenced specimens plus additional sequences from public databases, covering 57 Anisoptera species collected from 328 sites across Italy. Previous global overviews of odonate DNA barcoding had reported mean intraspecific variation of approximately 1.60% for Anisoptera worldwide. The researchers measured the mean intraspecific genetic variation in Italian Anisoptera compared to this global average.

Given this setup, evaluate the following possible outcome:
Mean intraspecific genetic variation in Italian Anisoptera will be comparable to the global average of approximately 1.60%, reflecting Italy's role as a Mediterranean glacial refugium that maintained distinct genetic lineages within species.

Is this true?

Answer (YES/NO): NO